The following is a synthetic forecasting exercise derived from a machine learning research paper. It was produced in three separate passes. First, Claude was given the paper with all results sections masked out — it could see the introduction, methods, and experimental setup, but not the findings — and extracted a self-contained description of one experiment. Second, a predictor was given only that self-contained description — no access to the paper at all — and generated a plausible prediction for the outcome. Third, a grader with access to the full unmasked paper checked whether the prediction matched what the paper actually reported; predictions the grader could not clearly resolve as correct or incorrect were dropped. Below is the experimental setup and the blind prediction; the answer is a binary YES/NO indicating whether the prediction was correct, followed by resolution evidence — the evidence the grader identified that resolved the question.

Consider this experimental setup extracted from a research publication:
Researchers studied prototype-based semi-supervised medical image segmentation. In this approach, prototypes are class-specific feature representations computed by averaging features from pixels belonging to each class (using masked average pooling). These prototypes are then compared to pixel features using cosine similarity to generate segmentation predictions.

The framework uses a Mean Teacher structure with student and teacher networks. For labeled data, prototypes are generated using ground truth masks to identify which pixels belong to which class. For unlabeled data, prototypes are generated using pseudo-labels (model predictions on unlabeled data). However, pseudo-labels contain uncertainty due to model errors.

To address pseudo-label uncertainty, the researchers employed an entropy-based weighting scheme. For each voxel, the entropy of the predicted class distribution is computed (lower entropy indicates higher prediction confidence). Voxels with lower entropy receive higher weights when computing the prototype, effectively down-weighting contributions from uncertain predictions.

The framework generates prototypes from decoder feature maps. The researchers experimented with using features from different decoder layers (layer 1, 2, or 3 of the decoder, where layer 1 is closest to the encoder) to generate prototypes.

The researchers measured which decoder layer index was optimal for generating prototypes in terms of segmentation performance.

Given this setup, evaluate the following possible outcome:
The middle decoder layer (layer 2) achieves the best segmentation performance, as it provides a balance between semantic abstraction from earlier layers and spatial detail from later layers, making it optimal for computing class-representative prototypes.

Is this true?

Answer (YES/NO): NO